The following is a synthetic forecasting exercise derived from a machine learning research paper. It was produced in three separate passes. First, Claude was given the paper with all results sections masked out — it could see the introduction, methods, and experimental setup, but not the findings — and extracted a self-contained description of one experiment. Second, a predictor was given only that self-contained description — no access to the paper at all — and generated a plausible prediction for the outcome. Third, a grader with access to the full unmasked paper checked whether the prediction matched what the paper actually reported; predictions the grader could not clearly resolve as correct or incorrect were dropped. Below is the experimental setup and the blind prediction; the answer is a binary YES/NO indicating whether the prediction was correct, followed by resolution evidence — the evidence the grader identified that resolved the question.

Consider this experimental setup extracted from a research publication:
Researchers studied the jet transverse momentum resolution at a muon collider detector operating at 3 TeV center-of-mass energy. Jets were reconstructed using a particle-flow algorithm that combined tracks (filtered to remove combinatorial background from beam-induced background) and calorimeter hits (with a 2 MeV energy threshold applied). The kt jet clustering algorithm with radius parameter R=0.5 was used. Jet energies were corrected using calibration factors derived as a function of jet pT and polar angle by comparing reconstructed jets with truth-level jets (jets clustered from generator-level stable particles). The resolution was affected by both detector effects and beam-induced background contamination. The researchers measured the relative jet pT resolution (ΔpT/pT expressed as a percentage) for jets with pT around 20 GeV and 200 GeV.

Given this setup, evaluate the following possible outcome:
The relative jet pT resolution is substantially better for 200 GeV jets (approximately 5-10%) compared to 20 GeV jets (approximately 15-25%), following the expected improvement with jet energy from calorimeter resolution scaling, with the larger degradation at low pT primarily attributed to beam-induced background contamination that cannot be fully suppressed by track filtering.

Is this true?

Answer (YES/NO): NO